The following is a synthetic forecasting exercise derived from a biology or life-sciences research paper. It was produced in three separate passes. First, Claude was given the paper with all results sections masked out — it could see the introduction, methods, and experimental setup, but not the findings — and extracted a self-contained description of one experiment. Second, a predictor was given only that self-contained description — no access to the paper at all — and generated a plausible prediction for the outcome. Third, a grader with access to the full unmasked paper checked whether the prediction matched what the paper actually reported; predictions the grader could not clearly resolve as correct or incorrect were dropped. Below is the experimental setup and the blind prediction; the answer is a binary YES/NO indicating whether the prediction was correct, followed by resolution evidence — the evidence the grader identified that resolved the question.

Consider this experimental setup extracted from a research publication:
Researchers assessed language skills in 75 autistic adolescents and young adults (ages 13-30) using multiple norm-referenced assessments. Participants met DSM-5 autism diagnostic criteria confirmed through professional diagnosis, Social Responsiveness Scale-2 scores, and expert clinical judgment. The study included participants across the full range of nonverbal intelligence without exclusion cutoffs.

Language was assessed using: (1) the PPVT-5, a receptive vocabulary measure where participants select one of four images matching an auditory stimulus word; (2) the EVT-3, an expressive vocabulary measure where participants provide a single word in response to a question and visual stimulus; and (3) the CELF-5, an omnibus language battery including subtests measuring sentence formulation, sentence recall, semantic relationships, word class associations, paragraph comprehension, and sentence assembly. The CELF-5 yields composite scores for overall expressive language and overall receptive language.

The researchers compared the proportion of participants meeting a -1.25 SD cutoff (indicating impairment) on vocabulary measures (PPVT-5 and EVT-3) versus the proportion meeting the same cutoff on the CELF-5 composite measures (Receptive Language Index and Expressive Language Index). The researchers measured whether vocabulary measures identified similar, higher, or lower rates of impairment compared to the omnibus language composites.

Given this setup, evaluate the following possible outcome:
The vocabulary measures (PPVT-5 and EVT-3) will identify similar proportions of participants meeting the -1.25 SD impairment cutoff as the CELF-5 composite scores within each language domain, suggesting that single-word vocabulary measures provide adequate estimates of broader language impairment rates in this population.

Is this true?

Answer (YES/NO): NO